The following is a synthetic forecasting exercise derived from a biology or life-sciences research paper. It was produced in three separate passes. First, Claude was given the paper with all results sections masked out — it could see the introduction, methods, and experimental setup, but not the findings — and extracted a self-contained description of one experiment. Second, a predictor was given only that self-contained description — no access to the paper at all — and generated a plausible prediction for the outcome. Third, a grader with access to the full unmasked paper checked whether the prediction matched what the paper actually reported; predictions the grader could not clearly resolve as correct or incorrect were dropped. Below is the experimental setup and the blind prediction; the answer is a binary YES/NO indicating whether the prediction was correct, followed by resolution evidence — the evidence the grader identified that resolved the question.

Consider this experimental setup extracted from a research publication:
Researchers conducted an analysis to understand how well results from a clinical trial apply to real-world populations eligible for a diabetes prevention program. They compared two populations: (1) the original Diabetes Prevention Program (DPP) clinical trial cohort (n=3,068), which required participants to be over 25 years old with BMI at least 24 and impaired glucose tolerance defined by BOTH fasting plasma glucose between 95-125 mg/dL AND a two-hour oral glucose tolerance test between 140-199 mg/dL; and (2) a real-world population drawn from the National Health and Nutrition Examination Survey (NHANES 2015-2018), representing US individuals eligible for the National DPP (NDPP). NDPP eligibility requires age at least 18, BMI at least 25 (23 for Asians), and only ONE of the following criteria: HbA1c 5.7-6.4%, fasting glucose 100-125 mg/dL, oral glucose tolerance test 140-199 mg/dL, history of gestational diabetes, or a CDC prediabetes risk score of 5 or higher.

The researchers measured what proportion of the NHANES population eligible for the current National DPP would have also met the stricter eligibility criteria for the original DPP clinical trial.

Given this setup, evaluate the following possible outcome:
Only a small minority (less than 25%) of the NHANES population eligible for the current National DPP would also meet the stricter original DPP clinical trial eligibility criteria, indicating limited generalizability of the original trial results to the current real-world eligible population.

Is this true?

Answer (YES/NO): YES